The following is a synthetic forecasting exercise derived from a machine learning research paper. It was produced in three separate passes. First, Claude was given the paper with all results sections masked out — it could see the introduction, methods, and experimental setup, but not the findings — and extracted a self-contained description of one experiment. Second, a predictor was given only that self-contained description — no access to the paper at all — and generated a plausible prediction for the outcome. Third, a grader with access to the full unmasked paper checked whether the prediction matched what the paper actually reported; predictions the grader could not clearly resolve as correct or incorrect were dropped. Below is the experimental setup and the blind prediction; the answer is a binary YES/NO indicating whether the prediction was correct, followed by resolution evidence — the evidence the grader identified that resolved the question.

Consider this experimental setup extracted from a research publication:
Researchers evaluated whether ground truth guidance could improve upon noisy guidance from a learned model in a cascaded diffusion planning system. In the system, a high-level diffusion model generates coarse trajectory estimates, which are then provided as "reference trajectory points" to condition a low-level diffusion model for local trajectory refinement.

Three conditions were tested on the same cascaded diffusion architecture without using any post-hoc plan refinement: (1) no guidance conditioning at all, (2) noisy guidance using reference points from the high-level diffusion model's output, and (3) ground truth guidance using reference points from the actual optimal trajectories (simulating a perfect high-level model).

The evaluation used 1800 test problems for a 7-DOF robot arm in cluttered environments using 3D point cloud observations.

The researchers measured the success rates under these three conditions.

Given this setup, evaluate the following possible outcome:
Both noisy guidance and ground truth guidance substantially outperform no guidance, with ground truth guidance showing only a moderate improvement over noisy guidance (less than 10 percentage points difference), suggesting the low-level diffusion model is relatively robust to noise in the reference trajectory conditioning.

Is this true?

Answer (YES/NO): NO